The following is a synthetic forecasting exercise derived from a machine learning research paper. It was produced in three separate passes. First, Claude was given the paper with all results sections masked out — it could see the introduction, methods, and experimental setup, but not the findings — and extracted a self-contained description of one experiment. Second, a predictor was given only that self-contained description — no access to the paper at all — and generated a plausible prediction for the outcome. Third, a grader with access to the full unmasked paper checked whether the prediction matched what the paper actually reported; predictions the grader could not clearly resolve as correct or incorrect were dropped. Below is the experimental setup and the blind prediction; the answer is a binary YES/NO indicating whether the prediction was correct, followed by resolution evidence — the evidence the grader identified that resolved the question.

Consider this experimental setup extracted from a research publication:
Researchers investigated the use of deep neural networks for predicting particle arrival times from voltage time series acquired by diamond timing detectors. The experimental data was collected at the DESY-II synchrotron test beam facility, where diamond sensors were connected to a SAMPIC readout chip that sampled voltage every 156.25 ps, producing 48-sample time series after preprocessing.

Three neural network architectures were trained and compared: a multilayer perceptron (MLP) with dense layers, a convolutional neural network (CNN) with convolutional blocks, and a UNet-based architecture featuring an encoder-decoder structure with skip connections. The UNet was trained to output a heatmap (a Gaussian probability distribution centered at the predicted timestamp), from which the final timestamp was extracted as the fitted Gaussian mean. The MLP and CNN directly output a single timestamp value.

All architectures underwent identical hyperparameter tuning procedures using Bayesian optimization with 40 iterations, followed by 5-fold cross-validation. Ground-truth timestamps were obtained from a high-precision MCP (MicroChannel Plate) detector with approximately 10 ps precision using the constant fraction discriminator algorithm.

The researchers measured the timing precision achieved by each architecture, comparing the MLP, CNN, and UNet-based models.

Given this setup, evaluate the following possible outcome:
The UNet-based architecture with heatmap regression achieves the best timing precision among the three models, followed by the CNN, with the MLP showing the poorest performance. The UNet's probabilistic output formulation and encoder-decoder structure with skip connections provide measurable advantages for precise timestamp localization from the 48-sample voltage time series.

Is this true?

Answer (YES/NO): YES